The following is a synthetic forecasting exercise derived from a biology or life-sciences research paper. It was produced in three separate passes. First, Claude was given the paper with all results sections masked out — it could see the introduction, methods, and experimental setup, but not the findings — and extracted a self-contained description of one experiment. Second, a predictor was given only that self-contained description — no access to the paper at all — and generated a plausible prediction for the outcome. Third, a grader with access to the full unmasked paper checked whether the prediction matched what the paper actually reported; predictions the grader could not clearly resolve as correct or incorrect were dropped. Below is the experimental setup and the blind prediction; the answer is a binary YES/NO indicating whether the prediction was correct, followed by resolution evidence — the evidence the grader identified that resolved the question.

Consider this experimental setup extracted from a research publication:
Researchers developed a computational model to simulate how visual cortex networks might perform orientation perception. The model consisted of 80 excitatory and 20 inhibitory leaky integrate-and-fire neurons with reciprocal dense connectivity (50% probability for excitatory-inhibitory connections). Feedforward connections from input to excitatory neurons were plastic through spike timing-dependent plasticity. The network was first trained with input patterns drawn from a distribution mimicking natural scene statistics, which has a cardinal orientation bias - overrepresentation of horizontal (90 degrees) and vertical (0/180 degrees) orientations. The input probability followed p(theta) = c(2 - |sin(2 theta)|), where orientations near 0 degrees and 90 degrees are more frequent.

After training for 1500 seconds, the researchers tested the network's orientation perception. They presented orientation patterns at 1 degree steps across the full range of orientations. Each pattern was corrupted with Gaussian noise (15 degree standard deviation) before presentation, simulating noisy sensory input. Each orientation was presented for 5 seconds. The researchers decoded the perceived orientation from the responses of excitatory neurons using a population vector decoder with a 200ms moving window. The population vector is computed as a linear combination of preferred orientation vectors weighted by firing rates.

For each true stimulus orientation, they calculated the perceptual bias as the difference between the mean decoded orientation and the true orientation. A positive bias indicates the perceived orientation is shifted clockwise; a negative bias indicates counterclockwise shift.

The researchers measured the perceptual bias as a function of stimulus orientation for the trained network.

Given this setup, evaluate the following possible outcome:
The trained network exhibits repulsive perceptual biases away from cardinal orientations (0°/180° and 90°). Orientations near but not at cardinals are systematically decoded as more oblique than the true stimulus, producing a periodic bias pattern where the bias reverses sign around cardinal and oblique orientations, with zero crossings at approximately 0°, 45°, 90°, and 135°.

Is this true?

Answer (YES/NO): NO